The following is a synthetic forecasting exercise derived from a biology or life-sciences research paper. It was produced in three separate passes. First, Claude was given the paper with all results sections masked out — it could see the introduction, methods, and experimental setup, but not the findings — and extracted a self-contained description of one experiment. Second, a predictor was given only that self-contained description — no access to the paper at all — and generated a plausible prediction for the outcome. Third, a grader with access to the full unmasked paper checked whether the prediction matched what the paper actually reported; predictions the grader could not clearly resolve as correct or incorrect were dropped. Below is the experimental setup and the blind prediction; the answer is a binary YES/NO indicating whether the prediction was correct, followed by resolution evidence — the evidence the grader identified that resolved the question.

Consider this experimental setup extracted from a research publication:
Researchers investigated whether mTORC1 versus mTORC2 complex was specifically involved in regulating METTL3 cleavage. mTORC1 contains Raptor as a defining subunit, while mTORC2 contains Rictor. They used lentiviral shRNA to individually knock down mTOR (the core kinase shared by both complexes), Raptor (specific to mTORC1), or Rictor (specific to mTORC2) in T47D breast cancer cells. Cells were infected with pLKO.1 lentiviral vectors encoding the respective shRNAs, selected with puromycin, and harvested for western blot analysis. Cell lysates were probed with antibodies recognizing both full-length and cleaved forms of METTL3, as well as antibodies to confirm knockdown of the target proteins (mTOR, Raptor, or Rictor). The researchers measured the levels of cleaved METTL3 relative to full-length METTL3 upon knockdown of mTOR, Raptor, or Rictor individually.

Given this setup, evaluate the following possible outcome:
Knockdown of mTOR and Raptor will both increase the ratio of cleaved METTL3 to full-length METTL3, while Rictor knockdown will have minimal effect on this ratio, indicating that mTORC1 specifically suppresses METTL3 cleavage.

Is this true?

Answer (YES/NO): NO